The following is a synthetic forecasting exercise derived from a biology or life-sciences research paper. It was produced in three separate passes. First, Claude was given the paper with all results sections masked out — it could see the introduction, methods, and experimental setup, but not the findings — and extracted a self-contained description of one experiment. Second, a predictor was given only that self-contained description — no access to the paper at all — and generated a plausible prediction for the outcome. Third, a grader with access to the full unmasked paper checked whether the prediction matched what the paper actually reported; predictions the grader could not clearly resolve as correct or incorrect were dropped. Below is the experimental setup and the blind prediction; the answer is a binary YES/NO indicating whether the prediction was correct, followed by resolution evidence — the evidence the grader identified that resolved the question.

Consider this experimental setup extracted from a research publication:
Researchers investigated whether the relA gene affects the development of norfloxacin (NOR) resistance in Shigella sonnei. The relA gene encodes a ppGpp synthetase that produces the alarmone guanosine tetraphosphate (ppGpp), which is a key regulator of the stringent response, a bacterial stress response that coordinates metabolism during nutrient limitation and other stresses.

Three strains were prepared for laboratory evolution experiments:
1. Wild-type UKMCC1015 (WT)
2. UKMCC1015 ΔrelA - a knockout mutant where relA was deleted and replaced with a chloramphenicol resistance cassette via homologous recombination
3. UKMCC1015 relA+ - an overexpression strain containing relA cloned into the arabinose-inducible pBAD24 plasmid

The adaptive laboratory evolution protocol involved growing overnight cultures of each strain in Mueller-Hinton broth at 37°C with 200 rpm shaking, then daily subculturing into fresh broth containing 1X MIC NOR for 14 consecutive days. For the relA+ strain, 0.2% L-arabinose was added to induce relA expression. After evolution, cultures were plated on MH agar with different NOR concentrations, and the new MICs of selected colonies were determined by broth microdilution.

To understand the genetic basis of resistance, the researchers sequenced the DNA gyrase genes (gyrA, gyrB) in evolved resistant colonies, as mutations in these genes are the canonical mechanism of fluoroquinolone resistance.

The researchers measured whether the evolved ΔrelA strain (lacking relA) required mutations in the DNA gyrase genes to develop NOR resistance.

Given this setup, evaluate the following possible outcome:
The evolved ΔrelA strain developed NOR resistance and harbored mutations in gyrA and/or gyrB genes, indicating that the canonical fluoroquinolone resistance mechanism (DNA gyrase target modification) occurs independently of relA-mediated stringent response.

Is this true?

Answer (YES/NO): YES